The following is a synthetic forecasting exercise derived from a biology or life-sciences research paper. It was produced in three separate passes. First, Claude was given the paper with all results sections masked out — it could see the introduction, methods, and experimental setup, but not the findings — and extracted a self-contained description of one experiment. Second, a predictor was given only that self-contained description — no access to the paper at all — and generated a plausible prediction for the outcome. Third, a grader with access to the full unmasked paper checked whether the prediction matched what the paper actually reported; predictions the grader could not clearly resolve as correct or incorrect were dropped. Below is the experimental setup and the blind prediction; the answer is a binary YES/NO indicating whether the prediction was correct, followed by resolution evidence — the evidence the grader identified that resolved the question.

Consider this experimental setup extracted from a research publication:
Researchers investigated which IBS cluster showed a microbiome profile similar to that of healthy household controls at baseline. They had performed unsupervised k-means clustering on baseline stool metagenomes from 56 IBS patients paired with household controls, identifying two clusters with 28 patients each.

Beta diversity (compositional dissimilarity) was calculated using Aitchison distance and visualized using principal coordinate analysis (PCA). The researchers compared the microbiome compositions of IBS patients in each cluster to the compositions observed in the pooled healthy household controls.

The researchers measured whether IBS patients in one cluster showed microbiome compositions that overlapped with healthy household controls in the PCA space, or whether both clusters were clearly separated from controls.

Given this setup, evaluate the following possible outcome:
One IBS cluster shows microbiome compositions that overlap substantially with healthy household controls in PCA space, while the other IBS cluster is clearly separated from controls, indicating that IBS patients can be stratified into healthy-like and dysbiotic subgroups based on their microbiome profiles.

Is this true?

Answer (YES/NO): YES